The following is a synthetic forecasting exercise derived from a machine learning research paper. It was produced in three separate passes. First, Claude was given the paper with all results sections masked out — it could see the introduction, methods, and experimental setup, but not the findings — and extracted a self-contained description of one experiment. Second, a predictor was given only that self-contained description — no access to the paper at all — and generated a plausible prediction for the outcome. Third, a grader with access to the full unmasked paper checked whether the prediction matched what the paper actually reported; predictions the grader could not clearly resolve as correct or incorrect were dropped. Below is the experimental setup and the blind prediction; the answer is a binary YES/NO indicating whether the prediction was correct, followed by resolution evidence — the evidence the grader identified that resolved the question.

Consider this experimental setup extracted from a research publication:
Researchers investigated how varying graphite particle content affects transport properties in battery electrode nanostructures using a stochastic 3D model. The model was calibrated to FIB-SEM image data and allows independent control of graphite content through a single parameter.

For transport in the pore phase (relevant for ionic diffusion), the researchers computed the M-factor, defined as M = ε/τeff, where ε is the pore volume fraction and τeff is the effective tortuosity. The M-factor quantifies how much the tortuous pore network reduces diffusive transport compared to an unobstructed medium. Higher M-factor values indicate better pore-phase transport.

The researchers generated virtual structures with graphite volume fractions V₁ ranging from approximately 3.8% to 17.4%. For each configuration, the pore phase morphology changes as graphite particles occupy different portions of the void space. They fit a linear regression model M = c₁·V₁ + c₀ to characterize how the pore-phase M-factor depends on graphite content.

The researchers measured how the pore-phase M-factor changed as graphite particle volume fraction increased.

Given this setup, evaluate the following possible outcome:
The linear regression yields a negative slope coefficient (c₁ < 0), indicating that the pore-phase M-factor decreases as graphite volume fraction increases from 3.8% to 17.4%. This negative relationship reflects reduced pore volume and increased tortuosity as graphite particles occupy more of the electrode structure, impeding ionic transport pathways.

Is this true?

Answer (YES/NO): YES